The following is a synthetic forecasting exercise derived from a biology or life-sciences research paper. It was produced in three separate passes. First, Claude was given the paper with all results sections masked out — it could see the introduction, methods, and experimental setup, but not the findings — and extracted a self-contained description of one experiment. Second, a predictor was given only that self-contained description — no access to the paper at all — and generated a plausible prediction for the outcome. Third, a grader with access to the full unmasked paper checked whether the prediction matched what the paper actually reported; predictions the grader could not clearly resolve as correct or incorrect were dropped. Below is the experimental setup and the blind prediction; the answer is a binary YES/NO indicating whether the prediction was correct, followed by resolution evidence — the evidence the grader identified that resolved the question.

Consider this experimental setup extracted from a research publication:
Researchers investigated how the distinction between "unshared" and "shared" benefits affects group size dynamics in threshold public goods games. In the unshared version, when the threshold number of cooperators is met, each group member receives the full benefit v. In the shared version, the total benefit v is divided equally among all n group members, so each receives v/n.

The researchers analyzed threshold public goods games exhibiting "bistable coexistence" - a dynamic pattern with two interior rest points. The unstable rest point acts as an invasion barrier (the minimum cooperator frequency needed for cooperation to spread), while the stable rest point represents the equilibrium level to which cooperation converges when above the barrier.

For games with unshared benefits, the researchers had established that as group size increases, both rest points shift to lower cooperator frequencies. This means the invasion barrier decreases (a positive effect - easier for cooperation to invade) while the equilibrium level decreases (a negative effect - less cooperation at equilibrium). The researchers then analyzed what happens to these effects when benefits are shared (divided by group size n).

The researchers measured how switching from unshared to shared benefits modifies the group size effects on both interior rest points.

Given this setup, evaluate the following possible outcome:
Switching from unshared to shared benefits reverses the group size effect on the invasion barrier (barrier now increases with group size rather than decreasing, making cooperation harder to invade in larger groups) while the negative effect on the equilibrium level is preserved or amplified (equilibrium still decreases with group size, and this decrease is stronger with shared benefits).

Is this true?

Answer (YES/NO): NO